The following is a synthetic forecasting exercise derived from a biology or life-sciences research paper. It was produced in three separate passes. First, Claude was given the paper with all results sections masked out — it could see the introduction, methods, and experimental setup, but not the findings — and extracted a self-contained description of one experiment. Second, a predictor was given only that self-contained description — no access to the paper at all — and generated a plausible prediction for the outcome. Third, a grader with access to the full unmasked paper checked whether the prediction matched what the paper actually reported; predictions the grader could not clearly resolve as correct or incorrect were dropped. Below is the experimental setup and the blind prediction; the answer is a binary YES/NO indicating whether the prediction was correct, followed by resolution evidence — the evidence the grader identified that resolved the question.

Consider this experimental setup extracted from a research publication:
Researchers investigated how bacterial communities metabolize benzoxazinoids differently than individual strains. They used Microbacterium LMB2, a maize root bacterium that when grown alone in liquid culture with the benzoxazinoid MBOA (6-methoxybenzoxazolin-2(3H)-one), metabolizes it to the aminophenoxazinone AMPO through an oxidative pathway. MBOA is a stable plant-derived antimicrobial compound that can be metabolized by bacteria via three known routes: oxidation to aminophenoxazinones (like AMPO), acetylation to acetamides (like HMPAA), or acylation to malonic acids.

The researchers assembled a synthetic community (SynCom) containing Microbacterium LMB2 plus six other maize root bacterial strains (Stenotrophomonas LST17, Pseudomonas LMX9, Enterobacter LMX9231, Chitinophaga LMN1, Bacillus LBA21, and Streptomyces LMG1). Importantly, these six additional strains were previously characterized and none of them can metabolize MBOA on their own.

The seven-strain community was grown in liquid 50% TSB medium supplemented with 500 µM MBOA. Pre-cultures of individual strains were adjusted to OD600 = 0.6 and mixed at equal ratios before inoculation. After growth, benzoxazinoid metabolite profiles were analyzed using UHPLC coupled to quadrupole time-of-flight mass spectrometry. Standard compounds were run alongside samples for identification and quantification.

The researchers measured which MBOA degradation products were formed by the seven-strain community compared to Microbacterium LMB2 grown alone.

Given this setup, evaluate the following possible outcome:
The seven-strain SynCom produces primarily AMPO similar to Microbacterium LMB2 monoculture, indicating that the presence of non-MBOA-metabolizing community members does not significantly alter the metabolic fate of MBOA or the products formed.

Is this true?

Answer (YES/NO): NO